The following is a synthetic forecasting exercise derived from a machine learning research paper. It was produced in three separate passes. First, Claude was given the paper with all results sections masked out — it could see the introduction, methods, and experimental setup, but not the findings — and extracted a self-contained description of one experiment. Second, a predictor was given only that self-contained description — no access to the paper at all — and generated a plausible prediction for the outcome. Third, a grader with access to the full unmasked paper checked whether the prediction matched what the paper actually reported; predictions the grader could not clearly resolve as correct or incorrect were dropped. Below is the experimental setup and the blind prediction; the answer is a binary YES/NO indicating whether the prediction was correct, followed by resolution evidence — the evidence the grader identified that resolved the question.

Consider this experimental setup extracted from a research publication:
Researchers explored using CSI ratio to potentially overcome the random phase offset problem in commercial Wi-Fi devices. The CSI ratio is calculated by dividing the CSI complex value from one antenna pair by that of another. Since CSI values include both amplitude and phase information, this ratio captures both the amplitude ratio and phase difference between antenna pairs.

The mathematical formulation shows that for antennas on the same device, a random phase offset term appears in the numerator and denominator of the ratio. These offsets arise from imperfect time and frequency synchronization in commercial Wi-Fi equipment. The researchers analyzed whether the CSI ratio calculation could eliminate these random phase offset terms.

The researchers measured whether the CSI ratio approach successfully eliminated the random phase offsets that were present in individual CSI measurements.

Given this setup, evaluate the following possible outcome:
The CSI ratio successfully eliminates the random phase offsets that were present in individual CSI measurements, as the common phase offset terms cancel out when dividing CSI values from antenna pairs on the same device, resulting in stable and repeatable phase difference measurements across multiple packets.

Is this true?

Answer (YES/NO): YES